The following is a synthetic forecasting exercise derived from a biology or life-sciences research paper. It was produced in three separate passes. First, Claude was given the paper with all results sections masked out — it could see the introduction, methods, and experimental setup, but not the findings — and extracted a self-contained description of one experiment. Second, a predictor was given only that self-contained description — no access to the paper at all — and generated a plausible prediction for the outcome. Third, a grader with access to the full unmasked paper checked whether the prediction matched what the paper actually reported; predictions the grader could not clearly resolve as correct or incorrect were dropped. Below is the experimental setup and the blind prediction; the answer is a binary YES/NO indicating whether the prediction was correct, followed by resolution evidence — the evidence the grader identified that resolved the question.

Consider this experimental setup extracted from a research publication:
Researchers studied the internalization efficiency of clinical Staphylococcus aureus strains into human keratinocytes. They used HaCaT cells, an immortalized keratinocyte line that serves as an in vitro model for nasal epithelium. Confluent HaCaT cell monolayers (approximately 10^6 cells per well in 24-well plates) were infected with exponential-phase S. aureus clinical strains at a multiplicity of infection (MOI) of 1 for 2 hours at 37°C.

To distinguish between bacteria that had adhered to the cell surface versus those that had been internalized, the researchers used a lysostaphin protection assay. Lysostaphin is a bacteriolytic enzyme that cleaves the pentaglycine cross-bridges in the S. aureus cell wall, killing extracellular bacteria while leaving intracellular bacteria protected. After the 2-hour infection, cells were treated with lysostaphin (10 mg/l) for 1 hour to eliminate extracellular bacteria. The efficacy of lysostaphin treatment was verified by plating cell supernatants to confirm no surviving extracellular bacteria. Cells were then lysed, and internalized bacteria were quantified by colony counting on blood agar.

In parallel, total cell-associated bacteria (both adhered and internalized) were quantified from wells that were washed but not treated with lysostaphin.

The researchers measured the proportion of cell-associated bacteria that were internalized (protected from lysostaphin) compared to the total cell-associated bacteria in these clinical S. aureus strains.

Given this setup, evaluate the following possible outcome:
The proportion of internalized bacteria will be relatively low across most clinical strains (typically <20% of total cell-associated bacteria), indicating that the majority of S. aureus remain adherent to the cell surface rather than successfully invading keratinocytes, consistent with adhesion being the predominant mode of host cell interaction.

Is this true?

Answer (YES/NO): YES